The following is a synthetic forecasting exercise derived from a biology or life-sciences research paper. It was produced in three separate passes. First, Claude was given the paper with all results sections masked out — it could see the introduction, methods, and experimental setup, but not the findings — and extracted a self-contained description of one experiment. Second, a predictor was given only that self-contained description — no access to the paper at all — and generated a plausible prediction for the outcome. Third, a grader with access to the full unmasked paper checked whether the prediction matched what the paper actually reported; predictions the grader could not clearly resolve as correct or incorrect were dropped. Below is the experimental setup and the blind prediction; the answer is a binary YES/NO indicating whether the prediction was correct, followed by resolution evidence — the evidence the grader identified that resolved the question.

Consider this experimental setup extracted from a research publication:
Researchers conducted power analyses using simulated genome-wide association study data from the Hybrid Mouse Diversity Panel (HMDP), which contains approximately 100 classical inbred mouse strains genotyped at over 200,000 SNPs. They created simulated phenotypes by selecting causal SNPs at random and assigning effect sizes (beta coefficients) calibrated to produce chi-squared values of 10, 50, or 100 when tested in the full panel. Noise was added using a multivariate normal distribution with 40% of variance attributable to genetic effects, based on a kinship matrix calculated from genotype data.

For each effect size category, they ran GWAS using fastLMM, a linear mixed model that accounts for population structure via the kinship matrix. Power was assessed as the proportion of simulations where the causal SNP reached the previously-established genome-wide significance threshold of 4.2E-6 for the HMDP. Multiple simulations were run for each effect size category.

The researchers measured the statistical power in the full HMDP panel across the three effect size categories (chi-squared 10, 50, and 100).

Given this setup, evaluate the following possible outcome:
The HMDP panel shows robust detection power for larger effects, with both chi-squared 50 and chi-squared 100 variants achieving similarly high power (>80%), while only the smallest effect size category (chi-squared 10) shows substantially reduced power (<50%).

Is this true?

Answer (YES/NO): YES